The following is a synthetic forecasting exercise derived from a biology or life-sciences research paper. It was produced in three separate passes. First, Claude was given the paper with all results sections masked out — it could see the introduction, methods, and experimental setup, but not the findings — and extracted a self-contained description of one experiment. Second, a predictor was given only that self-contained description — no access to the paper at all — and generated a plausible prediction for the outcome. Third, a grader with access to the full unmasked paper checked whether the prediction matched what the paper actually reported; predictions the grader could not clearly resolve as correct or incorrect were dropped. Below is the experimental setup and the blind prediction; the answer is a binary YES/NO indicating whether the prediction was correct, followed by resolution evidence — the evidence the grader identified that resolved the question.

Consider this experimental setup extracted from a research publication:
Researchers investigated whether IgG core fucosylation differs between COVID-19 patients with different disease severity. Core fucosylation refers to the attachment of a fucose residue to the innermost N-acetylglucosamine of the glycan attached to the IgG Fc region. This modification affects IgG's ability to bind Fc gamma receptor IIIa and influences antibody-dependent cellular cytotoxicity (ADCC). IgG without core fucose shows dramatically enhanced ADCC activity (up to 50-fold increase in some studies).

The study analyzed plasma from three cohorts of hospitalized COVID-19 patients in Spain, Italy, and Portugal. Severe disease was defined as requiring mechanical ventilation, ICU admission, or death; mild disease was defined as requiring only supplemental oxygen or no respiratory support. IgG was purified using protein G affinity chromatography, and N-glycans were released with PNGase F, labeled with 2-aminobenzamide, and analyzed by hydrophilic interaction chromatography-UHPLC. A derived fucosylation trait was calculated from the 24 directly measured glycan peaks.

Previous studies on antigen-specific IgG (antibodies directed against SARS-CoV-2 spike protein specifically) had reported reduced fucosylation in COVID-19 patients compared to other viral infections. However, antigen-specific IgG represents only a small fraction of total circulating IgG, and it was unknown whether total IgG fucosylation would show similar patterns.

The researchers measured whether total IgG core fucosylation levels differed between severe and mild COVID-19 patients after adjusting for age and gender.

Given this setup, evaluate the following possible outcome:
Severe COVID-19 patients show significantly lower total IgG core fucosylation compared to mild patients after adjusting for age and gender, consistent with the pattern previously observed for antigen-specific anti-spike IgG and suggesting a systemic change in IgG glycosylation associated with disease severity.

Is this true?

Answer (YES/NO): NO